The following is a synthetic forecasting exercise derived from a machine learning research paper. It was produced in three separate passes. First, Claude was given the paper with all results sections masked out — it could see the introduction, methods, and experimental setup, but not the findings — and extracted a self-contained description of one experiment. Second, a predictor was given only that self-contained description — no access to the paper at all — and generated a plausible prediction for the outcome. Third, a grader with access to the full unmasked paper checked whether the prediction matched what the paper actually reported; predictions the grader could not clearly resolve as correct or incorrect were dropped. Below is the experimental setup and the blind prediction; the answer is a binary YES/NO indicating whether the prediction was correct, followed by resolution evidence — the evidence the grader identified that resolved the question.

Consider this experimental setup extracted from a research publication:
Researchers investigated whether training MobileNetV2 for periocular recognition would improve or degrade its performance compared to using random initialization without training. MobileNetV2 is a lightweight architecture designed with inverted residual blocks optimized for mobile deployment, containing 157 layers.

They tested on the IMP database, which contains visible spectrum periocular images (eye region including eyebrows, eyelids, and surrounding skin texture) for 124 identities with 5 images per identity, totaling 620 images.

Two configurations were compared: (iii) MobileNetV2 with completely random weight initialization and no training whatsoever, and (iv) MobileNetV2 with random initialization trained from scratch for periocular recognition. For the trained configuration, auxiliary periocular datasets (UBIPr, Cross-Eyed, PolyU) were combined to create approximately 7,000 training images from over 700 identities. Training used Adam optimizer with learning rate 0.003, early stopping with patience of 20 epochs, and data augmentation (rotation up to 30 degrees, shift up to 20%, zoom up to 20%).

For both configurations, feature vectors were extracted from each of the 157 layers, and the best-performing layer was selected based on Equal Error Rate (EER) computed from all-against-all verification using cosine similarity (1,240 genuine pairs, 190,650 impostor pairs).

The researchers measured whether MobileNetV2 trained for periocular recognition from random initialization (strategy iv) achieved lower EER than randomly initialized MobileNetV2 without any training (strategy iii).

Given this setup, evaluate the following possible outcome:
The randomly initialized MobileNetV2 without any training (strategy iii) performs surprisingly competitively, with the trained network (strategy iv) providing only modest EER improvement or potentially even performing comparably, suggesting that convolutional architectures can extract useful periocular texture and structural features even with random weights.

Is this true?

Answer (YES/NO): NO